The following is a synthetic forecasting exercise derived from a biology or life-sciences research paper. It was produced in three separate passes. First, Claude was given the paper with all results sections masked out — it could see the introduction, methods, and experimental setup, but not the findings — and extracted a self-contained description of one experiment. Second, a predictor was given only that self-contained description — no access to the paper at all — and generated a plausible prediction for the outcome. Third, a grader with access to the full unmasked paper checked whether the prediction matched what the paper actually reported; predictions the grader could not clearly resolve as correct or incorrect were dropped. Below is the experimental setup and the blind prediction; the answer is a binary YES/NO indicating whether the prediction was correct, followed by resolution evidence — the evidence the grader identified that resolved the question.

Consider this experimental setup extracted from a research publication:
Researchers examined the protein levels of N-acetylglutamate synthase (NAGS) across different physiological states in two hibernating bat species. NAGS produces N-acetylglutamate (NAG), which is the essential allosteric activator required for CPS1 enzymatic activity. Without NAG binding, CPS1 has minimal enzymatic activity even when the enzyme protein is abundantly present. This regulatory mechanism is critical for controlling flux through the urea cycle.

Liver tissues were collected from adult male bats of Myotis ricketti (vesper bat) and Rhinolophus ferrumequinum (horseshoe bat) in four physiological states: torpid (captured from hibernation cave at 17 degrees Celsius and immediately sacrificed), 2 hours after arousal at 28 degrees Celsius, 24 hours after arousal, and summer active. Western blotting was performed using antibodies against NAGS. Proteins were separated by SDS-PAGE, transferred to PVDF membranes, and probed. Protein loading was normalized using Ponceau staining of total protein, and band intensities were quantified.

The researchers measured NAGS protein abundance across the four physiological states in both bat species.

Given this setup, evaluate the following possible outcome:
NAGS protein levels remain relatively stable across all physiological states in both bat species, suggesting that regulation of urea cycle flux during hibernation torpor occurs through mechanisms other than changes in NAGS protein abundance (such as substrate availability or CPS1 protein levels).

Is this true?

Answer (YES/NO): NO